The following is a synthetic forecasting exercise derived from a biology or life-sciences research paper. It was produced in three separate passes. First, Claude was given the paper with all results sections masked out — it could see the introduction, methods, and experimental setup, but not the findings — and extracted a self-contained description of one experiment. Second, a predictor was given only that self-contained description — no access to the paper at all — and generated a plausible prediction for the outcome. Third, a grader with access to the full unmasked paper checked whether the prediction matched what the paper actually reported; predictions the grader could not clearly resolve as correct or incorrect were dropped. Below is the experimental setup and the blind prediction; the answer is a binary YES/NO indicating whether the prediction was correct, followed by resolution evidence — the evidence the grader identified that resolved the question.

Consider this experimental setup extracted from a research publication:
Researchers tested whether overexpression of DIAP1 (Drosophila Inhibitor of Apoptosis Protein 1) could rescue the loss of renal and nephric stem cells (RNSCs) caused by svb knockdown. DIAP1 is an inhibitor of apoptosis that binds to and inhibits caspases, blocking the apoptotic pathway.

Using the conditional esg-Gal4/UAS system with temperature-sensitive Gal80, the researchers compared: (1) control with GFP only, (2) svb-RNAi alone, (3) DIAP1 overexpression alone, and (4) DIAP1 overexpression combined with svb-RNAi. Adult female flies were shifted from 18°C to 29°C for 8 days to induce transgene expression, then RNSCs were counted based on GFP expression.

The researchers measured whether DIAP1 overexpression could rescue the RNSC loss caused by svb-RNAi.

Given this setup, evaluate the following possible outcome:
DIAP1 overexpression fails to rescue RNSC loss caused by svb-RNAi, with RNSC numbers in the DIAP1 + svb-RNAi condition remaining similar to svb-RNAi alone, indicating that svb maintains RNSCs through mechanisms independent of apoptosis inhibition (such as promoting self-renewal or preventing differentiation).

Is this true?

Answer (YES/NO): NO